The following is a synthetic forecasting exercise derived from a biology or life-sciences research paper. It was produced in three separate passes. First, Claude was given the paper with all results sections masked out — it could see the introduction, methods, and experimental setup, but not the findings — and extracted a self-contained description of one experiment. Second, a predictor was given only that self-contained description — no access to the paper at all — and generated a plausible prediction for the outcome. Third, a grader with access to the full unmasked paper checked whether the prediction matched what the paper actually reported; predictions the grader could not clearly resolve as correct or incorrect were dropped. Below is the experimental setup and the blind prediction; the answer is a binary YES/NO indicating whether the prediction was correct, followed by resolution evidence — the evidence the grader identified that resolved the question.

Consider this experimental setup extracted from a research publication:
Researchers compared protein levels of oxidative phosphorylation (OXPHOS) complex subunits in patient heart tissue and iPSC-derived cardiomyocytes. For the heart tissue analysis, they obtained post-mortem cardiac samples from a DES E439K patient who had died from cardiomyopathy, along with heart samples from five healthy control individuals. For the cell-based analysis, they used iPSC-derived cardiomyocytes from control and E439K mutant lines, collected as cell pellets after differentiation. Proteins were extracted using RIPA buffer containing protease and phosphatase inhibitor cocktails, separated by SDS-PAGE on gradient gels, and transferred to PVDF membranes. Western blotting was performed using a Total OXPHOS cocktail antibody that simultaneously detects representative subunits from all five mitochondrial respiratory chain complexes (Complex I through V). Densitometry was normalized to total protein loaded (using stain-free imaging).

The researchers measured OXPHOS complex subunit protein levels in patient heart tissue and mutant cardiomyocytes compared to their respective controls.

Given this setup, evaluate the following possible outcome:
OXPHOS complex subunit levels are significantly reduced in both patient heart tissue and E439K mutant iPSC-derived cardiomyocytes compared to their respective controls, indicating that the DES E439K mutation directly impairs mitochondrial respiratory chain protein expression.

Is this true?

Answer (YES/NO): YES